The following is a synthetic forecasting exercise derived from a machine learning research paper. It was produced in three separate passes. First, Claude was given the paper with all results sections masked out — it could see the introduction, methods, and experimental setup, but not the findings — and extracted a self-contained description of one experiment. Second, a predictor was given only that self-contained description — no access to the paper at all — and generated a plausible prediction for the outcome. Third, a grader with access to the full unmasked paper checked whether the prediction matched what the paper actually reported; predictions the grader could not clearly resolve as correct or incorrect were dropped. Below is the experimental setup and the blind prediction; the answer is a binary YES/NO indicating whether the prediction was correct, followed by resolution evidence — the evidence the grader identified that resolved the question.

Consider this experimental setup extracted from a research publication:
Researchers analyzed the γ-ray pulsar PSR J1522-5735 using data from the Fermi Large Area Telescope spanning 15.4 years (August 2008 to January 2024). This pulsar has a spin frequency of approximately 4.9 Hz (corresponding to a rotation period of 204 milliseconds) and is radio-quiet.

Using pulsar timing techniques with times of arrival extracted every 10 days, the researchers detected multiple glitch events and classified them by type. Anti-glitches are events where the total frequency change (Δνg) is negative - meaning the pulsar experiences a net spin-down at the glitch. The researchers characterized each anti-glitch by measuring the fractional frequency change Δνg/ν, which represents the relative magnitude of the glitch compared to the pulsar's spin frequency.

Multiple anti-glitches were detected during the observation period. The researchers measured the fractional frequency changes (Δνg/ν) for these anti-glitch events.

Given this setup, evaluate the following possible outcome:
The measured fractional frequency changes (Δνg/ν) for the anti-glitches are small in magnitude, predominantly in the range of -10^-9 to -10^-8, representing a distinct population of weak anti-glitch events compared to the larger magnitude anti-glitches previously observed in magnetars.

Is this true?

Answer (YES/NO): YES